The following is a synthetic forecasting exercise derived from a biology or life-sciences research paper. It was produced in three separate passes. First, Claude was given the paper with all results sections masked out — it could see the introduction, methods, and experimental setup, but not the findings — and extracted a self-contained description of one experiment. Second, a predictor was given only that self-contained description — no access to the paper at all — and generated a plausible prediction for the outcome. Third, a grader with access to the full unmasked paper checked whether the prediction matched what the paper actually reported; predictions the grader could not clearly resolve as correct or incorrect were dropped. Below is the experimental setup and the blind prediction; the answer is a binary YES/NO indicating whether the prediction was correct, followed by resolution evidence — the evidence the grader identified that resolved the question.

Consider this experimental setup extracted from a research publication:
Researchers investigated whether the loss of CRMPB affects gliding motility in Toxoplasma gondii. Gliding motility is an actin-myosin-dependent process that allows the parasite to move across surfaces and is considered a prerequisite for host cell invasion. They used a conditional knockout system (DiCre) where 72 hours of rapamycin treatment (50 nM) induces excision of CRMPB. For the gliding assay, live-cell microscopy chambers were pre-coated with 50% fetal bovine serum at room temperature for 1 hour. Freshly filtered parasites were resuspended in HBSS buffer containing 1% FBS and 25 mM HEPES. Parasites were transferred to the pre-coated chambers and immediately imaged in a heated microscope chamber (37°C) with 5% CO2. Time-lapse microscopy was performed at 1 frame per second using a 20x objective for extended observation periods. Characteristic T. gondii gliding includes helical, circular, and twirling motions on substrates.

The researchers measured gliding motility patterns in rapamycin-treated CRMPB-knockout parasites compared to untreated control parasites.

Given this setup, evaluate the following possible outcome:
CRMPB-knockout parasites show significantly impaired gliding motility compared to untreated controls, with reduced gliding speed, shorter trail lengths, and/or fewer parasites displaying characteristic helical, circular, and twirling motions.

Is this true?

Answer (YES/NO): NO